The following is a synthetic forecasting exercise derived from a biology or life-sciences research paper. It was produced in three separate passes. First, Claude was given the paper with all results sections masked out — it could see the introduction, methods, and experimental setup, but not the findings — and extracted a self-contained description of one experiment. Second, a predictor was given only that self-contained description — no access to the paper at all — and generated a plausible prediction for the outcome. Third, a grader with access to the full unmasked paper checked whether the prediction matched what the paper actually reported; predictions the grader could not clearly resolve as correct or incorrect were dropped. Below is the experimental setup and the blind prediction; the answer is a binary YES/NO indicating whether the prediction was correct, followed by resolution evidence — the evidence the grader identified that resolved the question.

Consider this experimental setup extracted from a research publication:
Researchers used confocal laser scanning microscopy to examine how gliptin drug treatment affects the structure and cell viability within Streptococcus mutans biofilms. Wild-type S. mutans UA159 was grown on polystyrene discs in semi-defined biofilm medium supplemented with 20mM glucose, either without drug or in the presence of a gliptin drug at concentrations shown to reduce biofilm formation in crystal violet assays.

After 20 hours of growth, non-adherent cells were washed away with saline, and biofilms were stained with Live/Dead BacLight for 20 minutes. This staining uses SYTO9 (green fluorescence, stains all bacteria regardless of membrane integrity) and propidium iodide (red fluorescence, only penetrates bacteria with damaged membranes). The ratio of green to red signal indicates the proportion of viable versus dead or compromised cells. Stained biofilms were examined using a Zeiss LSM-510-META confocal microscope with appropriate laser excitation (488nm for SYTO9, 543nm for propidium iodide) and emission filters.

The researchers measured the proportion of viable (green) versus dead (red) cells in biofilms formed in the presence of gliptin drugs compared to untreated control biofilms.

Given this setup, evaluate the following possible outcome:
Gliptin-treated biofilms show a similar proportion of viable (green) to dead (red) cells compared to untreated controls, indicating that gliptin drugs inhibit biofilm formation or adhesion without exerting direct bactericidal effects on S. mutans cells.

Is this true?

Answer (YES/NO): NO